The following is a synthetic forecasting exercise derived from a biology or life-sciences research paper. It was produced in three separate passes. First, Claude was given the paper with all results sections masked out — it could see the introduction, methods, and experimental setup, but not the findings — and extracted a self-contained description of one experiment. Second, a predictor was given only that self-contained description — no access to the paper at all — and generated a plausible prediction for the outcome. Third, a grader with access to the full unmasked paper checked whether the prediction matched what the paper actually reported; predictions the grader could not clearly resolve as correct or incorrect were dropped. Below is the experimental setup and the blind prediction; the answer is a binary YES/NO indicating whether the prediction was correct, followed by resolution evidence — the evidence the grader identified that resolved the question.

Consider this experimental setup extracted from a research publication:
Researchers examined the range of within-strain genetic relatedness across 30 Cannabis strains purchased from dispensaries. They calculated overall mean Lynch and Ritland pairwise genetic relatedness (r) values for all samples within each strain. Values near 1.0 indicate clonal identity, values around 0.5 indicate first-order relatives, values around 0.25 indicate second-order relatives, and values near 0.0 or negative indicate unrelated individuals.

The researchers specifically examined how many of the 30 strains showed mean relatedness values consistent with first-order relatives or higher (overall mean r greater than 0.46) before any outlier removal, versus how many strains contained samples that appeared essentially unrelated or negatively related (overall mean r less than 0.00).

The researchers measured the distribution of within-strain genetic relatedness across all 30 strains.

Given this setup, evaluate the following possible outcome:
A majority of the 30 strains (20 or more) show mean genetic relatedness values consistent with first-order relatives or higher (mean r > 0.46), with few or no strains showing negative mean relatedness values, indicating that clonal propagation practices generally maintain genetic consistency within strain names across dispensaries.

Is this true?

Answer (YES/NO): NO